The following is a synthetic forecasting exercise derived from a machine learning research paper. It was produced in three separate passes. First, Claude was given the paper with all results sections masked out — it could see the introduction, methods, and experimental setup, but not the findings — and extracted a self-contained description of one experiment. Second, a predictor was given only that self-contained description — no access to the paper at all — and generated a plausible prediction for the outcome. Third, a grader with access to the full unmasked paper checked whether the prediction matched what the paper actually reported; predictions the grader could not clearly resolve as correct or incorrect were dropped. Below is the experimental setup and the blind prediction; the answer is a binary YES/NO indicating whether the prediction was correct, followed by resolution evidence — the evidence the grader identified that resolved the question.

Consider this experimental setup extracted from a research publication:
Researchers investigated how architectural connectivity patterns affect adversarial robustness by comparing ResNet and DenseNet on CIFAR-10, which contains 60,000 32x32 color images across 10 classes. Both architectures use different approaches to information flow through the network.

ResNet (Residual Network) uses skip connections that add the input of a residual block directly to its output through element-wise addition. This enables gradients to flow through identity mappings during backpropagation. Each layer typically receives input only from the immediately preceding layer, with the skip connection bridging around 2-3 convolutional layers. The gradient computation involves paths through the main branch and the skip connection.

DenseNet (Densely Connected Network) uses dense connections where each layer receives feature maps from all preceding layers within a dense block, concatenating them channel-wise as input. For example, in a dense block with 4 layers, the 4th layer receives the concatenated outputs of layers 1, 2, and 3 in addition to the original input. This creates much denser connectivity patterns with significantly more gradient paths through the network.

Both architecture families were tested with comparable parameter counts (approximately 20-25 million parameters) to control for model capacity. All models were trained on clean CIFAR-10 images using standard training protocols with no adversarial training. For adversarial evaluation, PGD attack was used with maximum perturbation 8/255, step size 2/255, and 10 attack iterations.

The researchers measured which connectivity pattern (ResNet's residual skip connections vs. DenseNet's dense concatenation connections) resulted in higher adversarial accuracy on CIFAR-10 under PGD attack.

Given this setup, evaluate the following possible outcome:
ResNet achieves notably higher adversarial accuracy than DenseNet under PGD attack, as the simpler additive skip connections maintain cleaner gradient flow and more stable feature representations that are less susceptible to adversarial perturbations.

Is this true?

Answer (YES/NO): NO